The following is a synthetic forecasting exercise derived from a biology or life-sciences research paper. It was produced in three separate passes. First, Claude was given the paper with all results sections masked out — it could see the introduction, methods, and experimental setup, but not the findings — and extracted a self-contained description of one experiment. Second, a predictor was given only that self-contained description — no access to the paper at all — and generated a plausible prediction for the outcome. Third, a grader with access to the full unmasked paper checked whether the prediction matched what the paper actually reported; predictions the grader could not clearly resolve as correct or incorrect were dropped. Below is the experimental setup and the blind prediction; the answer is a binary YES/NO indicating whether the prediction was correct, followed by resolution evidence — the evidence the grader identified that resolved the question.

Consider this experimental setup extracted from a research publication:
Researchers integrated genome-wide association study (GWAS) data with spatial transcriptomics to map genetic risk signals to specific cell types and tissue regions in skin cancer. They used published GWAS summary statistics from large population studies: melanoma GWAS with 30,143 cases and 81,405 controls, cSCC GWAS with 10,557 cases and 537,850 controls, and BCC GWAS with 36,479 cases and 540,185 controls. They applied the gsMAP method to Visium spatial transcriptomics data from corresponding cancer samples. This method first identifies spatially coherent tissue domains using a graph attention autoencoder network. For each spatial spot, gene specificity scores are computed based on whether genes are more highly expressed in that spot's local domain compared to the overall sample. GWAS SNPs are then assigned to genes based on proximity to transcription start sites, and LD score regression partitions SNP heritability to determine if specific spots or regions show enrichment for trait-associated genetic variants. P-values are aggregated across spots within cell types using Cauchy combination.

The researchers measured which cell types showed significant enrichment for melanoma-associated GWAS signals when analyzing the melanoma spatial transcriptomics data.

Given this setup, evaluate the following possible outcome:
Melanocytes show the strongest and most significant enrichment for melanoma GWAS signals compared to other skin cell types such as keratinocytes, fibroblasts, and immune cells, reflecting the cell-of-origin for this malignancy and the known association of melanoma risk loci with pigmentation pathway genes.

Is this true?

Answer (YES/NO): NO